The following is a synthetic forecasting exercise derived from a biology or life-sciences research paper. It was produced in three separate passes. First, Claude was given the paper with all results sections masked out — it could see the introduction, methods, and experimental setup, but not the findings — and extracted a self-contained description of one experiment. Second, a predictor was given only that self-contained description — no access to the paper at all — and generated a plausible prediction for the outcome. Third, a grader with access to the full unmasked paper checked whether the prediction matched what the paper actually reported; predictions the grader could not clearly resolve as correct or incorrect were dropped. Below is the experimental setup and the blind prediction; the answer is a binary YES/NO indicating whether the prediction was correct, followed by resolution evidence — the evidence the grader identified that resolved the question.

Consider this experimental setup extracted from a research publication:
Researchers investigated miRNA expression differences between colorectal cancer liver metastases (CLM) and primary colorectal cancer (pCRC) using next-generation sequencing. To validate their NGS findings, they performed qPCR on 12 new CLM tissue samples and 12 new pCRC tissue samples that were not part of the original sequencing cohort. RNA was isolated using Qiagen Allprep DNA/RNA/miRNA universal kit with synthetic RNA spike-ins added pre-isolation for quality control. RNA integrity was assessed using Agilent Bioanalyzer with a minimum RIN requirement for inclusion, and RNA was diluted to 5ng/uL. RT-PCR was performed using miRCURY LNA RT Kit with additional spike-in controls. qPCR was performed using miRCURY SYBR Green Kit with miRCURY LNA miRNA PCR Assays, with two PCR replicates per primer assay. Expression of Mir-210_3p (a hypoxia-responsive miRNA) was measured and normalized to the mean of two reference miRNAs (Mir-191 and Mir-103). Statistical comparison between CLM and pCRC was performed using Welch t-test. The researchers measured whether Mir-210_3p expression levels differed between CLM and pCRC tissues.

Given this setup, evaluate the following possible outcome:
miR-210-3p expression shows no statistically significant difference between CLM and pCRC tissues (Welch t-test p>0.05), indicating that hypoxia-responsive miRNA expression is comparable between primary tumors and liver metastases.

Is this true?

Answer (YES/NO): NO